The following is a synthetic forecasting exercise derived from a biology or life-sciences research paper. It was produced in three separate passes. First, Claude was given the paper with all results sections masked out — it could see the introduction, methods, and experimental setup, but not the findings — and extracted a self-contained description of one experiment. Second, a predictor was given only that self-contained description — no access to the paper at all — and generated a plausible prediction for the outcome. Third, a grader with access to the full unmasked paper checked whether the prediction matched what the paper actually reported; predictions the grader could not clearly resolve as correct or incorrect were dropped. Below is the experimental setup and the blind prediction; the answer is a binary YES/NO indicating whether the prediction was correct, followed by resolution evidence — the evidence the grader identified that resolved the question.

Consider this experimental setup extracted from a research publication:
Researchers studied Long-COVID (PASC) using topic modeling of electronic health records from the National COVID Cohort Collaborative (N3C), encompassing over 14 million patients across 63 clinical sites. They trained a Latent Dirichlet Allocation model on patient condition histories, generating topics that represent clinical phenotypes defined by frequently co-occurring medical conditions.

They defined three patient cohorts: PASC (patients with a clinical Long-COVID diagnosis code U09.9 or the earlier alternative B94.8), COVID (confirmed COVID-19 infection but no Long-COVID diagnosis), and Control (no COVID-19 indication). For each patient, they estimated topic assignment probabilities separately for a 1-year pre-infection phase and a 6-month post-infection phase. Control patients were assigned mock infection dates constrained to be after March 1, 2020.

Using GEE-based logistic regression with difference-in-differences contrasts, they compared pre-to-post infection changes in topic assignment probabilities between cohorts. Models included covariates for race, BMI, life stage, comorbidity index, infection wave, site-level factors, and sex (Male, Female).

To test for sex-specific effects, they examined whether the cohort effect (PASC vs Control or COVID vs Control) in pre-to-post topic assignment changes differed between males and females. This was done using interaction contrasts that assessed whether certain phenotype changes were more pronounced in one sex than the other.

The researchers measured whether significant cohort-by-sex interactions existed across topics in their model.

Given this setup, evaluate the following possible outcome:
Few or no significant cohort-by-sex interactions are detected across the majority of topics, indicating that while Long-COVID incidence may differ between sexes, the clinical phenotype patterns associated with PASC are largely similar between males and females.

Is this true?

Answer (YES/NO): YES